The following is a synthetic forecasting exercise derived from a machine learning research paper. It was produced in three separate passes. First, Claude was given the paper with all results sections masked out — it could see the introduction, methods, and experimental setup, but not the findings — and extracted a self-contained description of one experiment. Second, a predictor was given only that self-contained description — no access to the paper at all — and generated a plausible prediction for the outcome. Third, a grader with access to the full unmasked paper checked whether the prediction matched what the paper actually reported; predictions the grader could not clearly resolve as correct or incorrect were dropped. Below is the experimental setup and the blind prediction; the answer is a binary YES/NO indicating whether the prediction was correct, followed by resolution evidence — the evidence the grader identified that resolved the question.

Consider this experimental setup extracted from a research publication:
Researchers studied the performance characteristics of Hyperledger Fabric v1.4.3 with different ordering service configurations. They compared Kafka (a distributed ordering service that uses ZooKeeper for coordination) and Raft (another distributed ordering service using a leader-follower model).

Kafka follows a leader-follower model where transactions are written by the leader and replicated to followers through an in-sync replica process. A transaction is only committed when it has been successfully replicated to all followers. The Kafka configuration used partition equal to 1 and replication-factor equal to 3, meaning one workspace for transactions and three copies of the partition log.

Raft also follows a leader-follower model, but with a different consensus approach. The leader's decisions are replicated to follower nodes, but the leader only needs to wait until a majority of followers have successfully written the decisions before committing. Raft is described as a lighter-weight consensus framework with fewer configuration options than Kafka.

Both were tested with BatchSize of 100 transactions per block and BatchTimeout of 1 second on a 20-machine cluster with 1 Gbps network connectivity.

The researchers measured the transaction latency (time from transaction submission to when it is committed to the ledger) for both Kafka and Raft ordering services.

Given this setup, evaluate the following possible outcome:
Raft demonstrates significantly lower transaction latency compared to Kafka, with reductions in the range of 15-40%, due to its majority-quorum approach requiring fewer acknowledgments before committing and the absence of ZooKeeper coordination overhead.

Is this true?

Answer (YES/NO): NO